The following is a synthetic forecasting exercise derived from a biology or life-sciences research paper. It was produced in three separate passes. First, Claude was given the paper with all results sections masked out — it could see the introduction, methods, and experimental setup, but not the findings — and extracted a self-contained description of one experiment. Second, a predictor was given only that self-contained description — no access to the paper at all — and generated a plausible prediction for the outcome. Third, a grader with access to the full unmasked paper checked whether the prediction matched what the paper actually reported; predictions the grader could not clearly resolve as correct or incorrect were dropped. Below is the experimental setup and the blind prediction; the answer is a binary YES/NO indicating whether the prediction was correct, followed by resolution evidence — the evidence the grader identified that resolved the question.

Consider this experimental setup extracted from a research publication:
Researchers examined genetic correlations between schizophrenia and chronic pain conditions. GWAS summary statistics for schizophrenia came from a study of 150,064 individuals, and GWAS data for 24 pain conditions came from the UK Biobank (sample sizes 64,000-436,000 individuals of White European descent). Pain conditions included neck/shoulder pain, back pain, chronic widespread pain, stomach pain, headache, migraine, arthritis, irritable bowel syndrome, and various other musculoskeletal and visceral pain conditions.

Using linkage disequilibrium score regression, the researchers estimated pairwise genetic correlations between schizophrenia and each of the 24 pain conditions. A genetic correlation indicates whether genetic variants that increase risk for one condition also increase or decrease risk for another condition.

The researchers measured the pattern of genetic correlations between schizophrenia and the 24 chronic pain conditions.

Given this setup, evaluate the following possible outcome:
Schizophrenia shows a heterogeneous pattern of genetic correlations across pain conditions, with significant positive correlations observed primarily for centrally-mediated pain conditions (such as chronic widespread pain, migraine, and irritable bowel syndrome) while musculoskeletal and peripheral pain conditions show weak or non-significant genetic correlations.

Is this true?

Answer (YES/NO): NO